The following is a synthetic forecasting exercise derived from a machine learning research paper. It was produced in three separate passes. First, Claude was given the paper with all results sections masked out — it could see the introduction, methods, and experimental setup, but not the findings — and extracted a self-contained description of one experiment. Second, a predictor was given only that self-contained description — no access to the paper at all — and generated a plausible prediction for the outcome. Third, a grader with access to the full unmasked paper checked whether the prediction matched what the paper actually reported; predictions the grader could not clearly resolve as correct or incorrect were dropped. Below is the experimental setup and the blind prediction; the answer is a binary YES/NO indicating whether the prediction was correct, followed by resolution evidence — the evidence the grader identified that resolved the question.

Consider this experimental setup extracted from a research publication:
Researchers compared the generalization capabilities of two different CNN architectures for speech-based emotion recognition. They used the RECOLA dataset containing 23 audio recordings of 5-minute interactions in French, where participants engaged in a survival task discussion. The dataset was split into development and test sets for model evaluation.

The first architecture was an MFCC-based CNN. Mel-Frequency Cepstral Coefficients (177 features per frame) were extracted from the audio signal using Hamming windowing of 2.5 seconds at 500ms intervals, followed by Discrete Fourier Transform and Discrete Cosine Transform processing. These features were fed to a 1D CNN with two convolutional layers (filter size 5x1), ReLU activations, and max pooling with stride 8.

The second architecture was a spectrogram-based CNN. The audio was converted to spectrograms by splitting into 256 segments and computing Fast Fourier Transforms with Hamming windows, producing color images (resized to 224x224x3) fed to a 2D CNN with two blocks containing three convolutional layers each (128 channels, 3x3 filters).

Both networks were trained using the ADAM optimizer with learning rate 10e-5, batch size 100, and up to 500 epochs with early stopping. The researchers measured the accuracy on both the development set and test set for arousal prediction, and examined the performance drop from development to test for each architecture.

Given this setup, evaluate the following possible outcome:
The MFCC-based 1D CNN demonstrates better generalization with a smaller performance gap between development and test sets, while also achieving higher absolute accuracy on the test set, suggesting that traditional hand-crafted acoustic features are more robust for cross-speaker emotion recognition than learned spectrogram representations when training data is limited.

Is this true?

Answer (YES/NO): NO